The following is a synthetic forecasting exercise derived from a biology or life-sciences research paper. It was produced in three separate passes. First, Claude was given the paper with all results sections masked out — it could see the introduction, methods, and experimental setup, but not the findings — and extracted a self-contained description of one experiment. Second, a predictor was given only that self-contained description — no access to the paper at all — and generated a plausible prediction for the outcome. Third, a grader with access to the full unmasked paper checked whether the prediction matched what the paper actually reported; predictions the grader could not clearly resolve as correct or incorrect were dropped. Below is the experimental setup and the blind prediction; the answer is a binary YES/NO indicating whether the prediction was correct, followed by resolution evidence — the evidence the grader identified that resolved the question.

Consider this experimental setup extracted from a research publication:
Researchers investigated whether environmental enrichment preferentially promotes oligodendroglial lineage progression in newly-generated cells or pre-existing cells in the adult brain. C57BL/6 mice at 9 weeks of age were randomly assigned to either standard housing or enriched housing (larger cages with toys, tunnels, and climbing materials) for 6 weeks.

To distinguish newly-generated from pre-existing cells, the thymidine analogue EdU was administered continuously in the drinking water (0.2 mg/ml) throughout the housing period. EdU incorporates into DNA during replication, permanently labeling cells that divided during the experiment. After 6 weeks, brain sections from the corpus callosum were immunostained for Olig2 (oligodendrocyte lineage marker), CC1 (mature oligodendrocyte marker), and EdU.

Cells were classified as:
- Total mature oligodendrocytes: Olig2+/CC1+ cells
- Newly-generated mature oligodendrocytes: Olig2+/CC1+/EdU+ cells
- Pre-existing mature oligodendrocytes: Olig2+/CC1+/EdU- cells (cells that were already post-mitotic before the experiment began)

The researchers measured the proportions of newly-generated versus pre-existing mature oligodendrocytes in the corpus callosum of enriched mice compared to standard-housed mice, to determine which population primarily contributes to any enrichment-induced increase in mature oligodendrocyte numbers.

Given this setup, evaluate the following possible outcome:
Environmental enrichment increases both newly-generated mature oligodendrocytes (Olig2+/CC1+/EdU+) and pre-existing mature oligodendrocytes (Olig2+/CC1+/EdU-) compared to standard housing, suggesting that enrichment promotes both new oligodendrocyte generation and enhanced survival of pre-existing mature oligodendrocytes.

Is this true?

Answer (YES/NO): NO